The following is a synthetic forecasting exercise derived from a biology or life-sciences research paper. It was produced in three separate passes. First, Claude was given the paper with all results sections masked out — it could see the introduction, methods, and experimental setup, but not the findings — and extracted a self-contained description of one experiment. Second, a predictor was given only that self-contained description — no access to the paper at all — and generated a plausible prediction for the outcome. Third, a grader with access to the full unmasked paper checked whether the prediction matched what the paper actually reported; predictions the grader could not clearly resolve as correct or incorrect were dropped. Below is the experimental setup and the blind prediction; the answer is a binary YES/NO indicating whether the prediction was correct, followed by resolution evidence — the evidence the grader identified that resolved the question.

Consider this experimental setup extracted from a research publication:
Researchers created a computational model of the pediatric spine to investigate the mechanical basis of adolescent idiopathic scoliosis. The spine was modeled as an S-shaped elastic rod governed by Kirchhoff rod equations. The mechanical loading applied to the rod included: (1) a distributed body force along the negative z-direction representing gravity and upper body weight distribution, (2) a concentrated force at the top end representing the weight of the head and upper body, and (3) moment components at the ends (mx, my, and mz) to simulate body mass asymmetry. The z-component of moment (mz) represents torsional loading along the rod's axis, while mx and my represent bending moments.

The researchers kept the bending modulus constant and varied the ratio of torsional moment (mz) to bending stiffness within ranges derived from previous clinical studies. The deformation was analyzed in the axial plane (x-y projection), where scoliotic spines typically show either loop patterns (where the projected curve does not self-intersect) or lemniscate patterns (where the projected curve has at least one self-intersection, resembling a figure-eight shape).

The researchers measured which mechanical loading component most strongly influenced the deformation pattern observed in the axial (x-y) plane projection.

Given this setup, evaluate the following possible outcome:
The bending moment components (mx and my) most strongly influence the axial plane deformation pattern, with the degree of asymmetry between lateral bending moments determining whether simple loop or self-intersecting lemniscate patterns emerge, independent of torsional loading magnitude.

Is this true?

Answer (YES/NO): NO